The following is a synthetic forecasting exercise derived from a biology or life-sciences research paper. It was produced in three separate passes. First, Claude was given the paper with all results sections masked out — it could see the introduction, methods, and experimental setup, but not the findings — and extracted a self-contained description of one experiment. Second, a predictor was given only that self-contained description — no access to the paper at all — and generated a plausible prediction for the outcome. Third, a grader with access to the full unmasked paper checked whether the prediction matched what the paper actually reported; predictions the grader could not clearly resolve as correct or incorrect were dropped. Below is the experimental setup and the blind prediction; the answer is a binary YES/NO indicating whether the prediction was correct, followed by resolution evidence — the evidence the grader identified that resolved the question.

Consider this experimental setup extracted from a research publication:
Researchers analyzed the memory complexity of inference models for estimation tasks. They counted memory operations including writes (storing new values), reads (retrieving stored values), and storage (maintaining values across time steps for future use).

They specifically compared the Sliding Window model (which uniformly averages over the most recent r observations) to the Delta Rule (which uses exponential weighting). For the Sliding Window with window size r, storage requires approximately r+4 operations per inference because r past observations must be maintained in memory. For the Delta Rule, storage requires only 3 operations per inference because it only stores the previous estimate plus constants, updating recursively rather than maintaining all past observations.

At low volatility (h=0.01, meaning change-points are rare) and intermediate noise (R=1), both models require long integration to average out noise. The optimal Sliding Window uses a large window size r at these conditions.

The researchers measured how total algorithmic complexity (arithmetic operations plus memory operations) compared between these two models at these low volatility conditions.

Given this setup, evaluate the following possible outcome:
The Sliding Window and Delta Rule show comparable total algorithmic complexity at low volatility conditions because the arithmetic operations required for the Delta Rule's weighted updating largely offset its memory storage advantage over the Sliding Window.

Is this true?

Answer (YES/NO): NO